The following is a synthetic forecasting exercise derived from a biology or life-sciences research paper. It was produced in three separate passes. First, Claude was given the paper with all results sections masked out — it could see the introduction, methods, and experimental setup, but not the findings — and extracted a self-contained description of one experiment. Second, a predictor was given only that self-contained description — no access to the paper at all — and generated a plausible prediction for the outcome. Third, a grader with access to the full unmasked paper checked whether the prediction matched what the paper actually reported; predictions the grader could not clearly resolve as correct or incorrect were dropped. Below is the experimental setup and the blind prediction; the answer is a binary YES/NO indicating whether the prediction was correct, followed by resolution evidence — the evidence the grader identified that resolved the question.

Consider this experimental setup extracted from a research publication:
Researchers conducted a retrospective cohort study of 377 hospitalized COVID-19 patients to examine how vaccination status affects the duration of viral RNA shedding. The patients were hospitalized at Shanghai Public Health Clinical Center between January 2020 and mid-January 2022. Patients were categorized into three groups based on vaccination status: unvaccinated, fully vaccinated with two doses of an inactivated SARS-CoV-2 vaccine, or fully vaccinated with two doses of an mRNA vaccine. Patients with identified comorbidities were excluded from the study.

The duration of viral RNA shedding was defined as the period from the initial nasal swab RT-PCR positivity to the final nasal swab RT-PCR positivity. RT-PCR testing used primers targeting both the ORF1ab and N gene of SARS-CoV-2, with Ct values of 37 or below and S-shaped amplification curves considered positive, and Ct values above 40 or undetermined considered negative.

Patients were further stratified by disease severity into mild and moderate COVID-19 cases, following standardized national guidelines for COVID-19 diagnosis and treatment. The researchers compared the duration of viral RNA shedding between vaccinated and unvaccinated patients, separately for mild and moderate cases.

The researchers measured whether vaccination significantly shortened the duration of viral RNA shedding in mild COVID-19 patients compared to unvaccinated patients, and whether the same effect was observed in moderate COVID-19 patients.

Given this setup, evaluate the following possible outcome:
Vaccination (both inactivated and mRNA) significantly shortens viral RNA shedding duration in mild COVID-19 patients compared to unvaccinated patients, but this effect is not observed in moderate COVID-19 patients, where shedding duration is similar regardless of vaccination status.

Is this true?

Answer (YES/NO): NO